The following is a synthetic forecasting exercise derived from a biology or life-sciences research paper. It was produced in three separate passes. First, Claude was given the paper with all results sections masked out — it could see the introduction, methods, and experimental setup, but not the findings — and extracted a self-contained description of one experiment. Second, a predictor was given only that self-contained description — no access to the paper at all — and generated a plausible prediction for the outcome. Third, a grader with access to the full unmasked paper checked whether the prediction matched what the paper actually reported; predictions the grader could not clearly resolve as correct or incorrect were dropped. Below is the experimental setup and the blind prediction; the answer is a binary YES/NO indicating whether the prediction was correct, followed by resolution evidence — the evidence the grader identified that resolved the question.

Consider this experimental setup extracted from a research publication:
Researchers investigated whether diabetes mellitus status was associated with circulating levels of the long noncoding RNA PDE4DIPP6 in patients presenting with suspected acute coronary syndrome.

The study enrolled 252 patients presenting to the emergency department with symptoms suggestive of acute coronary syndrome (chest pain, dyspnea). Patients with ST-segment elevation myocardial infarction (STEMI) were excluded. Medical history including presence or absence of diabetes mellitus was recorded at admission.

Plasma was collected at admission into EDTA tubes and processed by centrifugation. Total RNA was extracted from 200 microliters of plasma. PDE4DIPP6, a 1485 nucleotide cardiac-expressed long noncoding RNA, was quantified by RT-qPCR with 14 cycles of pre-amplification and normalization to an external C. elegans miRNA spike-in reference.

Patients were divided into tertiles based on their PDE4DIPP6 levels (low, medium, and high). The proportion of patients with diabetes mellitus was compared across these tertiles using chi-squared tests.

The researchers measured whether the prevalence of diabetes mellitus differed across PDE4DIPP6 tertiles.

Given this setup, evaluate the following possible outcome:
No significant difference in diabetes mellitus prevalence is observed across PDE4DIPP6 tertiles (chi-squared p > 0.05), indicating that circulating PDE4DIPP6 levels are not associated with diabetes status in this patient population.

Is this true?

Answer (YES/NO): YES